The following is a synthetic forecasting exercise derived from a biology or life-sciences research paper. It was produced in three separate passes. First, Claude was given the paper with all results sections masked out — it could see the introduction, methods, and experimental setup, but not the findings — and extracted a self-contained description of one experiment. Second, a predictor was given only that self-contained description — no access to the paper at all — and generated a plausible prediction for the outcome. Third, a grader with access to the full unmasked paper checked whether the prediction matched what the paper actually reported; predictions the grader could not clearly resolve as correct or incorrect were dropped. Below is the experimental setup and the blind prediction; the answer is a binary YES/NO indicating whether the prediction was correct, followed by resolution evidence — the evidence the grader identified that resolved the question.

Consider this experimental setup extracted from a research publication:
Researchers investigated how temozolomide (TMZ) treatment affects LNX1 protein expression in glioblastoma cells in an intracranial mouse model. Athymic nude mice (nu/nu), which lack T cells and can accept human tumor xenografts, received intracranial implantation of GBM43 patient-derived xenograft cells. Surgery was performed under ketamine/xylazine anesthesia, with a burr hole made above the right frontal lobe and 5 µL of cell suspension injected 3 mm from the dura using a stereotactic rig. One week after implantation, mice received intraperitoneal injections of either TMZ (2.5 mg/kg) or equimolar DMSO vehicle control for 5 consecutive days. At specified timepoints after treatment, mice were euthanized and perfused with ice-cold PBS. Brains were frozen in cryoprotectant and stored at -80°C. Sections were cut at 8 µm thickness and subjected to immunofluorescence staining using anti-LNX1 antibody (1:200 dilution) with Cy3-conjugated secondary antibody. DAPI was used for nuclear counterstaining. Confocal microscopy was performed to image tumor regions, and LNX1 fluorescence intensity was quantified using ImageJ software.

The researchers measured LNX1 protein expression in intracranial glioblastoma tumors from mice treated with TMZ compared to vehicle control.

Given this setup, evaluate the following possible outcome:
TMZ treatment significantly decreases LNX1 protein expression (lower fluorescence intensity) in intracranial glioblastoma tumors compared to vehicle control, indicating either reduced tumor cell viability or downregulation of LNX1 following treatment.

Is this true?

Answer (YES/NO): NO